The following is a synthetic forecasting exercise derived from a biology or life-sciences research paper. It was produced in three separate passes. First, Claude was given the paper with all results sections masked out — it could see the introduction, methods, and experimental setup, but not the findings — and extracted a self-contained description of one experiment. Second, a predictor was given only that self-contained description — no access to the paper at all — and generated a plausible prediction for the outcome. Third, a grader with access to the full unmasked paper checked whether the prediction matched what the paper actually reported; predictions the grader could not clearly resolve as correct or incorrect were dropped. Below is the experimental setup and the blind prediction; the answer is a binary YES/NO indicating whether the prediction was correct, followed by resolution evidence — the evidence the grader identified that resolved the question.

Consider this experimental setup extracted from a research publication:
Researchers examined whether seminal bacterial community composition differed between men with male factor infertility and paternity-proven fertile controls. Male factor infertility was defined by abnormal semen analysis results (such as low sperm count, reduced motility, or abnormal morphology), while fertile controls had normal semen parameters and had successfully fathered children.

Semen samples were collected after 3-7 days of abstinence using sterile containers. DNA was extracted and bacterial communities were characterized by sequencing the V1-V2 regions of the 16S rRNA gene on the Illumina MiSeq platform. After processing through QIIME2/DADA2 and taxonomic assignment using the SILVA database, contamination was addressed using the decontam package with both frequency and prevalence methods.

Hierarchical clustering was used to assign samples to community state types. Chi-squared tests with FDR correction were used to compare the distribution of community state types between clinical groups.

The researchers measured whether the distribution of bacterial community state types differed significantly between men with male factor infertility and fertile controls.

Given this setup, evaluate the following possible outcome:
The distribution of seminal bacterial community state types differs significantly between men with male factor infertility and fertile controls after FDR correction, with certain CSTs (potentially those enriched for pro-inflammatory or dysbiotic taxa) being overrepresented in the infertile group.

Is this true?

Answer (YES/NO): NO